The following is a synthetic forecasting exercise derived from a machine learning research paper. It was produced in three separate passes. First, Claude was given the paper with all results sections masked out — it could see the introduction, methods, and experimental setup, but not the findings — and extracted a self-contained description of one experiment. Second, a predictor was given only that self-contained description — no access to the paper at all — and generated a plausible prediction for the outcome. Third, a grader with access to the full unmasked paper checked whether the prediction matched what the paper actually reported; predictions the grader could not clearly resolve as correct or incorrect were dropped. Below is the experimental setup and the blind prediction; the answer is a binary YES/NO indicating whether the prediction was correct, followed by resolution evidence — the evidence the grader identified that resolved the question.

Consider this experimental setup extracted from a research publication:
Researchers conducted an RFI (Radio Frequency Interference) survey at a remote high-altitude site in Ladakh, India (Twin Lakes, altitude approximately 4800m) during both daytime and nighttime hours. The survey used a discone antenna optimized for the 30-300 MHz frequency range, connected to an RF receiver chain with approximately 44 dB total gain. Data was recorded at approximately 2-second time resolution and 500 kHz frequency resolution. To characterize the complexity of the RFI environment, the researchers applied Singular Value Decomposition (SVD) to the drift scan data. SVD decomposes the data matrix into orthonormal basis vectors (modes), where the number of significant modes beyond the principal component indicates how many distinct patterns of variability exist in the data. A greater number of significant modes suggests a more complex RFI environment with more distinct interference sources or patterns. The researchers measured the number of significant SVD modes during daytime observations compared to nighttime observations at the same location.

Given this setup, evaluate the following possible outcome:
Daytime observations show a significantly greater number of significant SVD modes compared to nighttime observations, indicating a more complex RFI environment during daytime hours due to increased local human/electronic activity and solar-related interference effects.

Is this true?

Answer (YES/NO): YES